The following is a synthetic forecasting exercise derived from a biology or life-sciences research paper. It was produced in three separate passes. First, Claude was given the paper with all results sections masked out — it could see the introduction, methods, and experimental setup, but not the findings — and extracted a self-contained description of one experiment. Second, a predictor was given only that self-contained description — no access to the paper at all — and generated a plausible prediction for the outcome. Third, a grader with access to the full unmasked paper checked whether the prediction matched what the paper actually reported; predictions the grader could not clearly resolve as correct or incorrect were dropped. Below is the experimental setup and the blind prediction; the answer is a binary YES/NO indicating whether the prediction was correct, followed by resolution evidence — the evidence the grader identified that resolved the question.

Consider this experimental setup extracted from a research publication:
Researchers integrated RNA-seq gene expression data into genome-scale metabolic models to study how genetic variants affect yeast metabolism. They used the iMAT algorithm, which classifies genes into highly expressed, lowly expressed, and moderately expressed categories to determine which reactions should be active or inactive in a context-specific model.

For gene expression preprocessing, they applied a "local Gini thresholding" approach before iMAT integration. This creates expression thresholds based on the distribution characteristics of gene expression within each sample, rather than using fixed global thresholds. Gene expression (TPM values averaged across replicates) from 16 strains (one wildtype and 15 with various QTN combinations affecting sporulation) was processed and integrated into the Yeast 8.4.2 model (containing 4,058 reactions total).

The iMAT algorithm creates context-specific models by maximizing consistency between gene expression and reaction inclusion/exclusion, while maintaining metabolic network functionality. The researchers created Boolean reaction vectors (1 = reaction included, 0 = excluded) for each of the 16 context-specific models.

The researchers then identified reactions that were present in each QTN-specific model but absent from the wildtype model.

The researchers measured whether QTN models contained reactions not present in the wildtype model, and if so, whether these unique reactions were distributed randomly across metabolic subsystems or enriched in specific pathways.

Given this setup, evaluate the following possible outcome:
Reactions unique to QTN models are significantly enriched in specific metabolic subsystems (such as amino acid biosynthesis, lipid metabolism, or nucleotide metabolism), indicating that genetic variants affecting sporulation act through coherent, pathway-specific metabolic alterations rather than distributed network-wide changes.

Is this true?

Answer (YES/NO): YES